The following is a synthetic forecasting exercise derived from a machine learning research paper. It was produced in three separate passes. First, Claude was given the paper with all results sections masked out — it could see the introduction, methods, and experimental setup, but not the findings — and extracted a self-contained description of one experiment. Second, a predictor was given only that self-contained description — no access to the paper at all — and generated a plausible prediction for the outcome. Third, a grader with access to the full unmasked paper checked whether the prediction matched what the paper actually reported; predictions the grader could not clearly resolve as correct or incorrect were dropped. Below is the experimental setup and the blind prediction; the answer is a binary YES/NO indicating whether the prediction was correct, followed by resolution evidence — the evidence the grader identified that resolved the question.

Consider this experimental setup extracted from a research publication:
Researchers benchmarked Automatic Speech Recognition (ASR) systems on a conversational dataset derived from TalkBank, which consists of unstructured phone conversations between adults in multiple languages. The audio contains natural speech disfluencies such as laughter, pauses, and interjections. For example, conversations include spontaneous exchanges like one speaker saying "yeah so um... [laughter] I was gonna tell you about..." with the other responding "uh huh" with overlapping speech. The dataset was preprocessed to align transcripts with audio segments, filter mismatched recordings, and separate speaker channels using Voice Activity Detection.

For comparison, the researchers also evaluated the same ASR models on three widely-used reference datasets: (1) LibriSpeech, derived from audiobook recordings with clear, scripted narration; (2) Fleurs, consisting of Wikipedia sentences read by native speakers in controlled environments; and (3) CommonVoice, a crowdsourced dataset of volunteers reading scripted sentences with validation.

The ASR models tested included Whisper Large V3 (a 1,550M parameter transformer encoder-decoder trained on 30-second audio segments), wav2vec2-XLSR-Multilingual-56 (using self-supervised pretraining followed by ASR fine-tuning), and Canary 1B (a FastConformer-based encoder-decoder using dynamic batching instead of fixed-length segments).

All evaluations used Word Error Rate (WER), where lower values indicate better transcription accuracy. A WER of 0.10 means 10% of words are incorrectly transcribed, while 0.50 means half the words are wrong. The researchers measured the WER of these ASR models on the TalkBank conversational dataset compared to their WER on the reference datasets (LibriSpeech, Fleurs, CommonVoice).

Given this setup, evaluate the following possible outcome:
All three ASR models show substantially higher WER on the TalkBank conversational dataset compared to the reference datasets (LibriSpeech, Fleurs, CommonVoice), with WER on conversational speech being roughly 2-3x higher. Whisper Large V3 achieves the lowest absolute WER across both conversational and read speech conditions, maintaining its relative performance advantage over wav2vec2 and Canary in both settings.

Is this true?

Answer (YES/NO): NO